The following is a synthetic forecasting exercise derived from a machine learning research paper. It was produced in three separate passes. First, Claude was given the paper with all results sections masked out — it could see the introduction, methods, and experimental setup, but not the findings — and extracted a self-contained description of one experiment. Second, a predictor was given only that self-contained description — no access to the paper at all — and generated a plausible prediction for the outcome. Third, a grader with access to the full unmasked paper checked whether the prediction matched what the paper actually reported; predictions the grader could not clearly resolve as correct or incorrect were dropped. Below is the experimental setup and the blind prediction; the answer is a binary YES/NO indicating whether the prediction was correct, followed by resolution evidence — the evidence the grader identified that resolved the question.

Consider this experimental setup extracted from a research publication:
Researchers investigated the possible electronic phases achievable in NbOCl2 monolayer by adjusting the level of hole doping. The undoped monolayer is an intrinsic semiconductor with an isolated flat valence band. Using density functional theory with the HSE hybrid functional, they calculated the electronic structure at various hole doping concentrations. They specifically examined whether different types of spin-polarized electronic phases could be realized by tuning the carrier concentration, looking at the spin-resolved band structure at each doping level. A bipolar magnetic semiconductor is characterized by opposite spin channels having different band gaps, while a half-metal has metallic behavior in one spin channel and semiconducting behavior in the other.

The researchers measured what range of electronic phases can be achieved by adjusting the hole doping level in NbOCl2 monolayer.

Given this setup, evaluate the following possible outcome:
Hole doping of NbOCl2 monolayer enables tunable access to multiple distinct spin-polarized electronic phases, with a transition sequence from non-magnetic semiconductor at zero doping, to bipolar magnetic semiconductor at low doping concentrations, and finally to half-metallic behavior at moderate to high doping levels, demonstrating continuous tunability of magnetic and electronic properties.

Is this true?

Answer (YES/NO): NO